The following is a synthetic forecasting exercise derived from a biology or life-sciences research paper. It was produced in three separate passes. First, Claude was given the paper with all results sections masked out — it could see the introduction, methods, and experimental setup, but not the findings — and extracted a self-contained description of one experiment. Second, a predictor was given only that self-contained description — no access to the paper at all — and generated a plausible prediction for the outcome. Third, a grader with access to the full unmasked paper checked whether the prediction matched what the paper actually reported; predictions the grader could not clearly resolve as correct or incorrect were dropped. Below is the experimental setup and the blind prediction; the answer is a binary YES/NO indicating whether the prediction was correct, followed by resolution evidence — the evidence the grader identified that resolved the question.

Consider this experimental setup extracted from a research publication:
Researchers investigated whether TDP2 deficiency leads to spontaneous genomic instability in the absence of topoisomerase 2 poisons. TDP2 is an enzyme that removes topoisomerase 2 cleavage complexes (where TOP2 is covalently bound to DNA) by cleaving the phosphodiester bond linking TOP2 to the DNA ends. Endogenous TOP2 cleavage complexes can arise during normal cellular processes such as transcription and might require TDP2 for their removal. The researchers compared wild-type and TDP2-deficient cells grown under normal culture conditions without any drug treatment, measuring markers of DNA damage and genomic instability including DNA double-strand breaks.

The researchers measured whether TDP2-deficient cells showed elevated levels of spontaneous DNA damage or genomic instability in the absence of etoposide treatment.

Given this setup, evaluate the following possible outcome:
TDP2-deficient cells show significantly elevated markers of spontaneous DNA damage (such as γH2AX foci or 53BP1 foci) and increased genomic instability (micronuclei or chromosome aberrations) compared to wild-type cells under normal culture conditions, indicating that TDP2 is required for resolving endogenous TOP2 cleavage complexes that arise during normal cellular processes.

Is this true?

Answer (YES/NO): NO